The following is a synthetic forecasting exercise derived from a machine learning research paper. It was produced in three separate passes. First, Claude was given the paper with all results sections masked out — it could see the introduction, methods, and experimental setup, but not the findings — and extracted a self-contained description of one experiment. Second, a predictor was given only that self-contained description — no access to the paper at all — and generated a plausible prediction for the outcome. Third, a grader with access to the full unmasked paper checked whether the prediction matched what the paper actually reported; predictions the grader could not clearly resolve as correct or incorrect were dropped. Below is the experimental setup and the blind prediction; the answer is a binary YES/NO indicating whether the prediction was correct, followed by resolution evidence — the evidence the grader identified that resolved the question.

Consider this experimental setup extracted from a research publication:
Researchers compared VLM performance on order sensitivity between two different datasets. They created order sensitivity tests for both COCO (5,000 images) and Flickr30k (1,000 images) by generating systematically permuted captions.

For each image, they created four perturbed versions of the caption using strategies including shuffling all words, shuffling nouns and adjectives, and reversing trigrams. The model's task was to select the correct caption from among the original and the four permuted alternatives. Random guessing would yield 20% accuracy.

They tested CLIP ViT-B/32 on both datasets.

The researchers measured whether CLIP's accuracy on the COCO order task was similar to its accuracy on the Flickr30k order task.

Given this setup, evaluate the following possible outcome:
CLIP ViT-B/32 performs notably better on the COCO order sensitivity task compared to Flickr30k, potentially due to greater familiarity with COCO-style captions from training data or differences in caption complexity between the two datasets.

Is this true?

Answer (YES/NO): NO